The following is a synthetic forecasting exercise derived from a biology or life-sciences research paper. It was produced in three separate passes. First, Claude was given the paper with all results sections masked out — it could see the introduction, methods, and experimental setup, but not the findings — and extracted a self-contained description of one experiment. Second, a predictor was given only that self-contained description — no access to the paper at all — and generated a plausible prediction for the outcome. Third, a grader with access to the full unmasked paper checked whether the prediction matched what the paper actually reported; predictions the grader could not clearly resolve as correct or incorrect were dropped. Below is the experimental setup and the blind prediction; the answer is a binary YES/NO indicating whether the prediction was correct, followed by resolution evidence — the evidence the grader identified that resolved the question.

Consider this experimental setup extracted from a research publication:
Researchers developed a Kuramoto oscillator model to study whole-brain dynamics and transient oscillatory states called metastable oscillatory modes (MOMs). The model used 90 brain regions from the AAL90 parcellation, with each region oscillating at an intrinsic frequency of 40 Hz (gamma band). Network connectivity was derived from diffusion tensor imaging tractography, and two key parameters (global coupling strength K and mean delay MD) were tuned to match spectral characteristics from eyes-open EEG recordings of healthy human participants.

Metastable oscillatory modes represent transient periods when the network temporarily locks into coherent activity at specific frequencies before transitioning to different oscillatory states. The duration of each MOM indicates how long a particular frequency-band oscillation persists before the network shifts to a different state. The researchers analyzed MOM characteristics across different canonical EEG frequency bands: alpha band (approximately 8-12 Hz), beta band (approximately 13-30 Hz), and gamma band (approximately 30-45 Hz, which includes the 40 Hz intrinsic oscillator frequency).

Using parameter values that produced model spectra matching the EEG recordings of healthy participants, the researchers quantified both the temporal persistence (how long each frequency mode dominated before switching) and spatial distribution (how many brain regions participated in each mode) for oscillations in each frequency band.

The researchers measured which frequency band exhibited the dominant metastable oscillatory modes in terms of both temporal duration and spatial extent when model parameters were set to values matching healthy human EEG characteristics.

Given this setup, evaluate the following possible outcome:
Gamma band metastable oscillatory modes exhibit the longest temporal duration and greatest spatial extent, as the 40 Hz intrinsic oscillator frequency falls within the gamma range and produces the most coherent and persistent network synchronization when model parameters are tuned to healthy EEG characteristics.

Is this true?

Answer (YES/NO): NO